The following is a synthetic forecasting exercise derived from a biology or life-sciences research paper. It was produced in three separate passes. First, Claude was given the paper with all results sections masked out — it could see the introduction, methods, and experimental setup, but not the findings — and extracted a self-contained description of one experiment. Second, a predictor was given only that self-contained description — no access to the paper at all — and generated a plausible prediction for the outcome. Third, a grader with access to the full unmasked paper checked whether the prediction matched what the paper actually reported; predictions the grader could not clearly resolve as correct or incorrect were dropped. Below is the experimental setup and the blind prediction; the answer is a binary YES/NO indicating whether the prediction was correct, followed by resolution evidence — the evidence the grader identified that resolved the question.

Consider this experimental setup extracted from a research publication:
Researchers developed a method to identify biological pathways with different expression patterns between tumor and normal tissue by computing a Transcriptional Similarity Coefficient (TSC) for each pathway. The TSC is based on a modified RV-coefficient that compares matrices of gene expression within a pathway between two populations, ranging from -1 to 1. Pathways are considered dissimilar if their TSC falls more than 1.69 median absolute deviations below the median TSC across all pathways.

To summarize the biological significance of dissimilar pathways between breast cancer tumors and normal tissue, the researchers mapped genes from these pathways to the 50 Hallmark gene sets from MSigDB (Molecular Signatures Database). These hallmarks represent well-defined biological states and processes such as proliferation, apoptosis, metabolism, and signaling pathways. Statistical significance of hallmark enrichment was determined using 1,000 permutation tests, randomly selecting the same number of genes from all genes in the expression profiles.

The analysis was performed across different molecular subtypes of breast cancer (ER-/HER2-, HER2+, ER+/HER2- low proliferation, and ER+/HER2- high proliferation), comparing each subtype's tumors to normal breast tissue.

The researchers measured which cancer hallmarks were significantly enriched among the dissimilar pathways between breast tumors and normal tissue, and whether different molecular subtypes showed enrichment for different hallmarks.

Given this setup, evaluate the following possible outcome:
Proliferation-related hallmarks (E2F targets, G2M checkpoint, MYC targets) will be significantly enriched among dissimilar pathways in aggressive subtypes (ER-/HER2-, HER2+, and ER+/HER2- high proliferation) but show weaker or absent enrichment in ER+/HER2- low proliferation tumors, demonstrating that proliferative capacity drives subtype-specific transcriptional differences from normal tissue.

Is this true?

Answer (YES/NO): NO